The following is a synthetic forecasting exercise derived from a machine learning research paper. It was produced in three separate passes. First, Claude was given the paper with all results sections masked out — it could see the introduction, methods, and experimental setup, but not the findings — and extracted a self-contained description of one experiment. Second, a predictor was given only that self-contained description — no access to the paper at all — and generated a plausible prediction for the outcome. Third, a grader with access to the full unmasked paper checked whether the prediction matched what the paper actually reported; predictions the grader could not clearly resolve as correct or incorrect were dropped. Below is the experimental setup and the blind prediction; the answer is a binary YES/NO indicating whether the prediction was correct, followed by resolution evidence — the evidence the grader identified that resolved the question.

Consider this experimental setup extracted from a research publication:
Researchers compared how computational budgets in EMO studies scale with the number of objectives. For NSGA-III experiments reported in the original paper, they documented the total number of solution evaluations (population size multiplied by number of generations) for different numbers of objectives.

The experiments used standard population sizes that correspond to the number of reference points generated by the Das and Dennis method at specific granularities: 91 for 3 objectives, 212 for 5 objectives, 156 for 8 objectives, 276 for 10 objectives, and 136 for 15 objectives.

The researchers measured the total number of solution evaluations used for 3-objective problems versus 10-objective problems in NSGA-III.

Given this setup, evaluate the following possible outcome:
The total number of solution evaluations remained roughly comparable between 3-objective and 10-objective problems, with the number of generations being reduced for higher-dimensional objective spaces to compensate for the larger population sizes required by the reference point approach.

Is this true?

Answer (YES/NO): NO